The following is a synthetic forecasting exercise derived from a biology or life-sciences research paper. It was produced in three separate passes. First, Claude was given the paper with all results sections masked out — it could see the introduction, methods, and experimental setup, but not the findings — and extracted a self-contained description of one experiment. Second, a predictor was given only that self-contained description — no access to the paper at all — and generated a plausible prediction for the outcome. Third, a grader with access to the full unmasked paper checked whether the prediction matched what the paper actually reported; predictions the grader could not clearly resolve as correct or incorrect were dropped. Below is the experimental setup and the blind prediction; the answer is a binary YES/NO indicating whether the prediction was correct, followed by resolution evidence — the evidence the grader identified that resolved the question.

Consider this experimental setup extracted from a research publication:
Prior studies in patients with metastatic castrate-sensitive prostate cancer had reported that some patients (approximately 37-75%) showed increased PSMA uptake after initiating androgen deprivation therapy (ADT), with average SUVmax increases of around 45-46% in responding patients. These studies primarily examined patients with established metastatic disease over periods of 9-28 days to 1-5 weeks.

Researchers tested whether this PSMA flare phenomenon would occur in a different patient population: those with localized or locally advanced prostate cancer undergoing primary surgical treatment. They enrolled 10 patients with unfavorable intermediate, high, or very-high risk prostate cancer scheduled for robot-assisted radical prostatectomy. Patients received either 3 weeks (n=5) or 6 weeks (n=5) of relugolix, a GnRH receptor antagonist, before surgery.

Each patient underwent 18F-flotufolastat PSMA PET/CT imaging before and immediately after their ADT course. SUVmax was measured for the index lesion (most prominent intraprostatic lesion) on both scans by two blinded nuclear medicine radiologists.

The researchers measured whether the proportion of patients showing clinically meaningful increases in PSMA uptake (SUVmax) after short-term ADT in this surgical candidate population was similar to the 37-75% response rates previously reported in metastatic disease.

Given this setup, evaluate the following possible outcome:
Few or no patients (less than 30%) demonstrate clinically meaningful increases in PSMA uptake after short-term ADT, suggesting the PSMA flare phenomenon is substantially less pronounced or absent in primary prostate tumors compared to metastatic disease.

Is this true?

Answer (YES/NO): YES